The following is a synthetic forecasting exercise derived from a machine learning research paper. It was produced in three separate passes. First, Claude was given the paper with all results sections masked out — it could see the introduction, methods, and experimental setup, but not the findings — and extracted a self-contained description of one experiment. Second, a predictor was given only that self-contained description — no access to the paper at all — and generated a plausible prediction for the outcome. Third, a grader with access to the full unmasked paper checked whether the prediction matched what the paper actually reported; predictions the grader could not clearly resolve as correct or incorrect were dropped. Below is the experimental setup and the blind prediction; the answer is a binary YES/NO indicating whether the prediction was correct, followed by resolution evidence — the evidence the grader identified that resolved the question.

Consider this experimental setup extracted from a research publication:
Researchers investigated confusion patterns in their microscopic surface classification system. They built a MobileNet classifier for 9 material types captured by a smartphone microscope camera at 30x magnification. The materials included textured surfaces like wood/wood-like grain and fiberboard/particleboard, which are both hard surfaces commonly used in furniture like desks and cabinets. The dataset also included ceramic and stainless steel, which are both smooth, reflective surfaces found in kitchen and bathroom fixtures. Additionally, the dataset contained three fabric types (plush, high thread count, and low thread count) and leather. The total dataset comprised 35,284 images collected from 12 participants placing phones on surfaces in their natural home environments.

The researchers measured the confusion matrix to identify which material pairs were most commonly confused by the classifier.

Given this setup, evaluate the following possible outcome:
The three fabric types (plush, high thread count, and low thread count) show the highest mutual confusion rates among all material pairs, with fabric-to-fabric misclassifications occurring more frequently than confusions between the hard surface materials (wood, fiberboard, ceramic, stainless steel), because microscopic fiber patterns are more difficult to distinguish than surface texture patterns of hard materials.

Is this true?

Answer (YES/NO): NO